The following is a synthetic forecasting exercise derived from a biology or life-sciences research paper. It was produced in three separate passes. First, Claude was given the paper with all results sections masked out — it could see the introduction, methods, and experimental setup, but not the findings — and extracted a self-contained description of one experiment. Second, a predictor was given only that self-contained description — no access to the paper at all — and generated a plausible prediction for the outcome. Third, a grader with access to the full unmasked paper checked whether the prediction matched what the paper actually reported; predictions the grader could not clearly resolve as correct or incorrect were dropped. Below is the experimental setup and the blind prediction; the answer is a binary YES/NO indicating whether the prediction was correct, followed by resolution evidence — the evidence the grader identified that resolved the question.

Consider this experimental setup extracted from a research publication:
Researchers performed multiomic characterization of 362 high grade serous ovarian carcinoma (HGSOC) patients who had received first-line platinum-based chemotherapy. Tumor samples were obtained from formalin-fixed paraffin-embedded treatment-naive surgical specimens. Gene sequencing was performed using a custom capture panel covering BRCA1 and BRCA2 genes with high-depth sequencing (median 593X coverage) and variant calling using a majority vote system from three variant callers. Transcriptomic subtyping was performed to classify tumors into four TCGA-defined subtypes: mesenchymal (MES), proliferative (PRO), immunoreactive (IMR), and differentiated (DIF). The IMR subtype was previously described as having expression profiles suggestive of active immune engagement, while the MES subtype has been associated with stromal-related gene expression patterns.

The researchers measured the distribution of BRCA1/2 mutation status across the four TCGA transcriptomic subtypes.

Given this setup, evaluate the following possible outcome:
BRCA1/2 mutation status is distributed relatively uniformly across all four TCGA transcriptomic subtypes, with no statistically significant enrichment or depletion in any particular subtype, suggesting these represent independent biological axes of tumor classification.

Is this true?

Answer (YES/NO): NO